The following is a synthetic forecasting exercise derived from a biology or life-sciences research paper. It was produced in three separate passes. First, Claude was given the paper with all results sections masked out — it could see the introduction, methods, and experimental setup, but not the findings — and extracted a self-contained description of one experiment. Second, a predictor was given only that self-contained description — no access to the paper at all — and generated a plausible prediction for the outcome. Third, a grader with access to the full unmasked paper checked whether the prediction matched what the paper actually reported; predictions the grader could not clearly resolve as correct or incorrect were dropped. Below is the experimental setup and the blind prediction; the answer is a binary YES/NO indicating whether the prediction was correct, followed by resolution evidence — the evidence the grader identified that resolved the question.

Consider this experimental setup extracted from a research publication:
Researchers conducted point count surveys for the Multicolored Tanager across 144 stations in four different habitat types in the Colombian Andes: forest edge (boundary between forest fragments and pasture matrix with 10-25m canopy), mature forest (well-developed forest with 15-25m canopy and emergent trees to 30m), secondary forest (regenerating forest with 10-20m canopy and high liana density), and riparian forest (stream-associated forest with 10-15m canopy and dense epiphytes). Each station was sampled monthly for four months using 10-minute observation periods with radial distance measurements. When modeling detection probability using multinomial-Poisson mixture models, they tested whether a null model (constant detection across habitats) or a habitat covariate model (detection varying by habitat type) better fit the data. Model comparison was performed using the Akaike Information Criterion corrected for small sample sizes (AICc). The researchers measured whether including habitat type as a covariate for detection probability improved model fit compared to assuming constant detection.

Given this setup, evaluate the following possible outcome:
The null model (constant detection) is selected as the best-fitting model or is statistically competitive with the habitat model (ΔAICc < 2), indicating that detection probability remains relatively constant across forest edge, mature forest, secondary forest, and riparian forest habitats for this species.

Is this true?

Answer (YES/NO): NO